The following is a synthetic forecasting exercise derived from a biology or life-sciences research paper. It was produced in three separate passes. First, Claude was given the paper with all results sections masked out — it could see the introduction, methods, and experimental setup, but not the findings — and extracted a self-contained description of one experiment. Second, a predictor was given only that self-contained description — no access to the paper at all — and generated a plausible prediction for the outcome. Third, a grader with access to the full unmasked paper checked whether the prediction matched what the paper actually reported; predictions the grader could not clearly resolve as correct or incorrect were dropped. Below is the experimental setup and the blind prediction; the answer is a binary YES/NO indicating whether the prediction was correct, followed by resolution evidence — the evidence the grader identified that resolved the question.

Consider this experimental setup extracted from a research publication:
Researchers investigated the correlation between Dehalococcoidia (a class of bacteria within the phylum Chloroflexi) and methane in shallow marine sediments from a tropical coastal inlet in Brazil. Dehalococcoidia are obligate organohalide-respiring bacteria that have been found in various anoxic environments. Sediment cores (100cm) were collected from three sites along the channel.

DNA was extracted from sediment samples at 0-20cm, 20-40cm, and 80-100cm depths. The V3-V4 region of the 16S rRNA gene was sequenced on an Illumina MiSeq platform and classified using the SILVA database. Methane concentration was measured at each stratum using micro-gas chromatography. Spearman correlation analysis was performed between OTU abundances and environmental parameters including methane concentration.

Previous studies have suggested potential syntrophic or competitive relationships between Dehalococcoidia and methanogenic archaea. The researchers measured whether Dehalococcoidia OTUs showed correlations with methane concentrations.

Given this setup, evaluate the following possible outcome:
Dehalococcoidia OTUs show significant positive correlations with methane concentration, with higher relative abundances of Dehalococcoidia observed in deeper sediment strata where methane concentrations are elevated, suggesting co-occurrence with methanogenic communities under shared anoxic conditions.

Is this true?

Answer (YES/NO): YES